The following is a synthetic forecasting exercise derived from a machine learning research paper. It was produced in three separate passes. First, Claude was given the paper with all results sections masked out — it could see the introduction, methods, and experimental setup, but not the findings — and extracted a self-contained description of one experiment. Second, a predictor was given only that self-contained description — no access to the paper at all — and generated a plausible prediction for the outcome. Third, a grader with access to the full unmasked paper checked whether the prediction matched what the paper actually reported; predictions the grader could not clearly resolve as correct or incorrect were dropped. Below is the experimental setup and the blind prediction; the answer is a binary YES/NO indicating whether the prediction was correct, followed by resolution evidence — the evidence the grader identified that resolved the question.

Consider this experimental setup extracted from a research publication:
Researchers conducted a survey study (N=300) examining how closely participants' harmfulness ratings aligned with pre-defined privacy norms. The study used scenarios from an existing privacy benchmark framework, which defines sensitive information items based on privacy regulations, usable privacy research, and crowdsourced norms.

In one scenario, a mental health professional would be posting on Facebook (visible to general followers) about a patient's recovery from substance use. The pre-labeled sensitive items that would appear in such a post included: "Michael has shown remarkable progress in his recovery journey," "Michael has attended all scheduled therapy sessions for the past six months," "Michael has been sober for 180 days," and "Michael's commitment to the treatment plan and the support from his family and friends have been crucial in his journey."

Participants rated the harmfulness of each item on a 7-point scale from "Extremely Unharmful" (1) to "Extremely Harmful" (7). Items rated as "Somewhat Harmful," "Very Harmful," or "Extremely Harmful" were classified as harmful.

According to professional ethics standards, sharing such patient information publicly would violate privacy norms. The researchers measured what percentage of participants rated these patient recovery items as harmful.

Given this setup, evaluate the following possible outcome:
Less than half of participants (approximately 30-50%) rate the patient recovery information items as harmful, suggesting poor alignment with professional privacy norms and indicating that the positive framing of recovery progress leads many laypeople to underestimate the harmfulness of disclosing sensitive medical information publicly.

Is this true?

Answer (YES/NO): YES